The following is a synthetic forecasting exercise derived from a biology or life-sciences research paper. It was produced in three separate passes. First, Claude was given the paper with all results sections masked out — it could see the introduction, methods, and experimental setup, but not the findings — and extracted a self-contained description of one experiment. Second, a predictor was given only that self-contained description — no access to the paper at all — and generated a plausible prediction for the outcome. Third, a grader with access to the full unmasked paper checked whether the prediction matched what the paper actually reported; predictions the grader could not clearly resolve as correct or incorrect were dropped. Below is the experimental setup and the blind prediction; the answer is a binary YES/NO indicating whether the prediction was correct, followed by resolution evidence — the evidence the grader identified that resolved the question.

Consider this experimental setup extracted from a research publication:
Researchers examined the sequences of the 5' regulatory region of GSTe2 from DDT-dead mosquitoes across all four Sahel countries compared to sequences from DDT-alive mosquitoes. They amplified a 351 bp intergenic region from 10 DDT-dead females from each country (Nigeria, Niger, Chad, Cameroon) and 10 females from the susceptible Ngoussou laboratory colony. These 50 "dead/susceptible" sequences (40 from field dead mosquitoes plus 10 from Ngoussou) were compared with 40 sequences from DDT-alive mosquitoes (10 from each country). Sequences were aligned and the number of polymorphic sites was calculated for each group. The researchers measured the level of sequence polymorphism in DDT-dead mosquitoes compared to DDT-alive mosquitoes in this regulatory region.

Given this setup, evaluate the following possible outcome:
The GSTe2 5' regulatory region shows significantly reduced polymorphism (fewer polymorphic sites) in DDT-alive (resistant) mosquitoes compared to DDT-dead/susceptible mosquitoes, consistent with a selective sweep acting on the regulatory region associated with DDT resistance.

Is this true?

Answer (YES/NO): NO